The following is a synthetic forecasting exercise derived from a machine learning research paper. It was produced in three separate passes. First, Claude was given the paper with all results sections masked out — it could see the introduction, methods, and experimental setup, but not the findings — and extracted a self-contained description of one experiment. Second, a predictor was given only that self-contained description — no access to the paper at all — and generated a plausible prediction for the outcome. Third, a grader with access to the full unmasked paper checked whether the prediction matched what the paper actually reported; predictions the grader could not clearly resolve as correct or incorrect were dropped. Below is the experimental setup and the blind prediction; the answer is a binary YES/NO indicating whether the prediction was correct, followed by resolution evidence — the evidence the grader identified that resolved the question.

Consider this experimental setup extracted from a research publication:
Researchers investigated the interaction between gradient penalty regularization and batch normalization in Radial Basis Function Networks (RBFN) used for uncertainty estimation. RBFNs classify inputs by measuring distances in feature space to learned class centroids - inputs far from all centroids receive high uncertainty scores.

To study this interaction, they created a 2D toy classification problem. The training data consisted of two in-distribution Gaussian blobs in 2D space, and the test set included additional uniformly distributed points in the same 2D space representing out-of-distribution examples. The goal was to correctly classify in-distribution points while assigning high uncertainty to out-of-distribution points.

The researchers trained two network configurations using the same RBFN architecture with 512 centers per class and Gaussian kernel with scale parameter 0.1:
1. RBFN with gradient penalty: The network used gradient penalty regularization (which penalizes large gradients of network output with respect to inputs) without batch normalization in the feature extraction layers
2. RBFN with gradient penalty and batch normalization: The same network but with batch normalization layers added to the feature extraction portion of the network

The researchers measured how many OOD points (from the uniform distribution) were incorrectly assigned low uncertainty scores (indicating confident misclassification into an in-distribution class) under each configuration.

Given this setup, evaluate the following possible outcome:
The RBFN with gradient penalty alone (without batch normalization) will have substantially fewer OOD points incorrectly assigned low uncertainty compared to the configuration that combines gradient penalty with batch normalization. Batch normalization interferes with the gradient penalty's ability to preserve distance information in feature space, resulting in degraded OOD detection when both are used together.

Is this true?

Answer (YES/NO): YES